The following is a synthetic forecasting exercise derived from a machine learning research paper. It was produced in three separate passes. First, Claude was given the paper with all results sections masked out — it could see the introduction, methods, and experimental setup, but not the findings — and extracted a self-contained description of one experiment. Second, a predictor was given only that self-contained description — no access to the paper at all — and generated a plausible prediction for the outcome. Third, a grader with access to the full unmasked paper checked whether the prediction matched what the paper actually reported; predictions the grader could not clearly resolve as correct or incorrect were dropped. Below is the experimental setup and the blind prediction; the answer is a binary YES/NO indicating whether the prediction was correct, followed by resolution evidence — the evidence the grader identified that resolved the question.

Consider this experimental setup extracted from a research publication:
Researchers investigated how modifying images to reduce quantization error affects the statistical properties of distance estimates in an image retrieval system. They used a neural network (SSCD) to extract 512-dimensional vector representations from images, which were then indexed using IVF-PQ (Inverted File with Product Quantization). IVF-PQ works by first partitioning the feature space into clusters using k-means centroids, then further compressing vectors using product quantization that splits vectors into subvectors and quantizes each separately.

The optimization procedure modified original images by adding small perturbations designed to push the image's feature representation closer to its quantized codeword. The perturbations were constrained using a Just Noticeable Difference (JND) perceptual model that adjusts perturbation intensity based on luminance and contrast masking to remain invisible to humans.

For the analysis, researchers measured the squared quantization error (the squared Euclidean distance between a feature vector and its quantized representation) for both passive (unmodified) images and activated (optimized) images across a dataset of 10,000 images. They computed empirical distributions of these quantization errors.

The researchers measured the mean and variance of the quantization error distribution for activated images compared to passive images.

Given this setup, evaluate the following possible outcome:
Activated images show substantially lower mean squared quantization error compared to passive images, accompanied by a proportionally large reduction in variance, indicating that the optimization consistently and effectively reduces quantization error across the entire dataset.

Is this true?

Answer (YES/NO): NO